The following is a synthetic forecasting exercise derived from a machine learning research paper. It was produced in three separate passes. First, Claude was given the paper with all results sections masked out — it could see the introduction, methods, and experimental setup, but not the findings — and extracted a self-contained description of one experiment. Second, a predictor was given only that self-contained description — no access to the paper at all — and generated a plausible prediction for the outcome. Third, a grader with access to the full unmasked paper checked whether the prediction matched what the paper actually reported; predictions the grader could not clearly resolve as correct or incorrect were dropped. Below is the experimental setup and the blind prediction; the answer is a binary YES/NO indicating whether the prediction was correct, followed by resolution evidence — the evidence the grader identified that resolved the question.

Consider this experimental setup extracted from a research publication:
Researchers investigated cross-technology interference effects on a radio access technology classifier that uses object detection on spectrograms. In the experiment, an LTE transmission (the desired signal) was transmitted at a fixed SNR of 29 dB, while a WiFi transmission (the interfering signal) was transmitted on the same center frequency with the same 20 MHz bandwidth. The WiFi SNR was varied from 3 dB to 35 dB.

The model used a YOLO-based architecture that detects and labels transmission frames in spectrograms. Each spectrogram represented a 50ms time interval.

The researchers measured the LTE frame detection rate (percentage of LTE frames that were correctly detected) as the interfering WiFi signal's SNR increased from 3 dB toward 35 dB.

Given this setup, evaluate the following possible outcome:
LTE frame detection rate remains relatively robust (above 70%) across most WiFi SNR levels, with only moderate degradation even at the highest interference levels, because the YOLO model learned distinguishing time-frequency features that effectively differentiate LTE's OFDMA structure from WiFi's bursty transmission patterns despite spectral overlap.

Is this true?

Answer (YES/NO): YES